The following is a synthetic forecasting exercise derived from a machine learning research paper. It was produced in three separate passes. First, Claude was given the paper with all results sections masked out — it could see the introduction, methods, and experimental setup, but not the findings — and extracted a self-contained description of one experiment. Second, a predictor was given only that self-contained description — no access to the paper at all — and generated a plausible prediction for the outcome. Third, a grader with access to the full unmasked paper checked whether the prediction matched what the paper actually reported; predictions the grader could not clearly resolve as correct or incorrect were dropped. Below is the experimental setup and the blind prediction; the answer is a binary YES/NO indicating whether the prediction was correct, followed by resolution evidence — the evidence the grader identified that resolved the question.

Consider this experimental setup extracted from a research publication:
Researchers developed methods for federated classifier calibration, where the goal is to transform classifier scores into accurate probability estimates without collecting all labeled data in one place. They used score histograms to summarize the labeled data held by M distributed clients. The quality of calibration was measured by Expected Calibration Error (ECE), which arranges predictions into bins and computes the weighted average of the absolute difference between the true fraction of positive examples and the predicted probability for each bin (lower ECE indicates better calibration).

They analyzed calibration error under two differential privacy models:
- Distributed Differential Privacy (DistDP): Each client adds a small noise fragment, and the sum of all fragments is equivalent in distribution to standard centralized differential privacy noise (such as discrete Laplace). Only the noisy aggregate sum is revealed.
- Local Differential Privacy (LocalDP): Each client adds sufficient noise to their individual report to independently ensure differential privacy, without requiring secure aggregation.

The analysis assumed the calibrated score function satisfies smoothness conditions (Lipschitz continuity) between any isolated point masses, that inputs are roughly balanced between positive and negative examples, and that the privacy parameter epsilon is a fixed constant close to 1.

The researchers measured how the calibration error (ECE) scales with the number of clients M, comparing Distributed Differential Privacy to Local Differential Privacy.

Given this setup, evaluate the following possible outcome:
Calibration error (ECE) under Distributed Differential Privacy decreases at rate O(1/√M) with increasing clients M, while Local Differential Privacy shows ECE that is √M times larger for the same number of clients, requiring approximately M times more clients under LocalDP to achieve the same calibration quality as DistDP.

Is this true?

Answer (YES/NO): NO